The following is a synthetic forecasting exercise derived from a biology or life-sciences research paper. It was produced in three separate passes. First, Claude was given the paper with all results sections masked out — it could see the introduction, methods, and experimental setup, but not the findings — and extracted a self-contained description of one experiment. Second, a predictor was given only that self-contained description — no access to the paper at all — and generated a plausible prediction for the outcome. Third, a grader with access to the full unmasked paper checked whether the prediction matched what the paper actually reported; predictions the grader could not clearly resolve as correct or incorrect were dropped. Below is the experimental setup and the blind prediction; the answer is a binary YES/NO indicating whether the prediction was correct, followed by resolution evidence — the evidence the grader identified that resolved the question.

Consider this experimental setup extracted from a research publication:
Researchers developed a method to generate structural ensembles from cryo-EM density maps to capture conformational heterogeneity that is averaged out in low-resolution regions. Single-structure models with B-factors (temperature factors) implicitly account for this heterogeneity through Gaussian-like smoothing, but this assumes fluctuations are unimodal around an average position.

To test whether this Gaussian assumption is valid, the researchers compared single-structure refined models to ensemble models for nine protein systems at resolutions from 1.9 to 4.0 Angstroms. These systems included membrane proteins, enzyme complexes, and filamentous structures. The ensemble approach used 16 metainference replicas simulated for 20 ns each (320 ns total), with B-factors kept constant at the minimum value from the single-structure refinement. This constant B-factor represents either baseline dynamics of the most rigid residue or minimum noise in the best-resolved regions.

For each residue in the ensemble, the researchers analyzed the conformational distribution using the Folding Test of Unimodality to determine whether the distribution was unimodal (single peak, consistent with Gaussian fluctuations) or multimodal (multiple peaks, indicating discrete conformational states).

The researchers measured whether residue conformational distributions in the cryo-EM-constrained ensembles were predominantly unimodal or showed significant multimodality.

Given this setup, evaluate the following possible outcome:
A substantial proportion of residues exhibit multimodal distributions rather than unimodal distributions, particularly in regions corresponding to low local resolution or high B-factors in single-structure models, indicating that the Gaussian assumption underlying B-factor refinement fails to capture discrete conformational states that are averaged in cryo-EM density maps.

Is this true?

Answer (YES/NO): YES